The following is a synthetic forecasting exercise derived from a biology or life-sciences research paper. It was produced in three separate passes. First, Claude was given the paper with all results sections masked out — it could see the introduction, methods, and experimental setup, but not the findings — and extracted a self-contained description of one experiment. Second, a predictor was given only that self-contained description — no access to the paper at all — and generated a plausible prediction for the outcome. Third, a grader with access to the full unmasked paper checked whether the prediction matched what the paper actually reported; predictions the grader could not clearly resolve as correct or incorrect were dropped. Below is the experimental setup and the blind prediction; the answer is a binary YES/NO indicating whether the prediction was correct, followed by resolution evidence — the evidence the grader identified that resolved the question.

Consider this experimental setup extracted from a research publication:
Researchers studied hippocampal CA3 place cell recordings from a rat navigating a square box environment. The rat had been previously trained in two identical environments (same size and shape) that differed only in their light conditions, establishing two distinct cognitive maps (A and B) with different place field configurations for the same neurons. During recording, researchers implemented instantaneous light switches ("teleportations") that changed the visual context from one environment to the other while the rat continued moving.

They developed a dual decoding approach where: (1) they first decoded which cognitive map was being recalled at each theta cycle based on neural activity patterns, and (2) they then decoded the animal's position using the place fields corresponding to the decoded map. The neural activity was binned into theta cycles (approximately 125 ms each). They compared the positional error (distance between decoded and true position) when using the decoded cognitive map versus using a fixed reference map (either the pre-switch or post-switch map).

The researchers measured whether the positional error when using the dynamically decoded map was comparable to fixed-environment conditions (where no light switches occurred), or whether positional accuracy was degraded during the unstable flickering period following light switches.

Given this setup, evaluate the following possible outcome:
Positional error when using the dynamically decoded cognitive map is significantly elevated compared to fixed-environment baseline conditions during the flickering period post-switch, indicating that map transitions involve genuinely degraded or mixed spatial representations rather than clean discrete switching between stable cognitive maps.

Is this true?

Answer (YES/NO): NO